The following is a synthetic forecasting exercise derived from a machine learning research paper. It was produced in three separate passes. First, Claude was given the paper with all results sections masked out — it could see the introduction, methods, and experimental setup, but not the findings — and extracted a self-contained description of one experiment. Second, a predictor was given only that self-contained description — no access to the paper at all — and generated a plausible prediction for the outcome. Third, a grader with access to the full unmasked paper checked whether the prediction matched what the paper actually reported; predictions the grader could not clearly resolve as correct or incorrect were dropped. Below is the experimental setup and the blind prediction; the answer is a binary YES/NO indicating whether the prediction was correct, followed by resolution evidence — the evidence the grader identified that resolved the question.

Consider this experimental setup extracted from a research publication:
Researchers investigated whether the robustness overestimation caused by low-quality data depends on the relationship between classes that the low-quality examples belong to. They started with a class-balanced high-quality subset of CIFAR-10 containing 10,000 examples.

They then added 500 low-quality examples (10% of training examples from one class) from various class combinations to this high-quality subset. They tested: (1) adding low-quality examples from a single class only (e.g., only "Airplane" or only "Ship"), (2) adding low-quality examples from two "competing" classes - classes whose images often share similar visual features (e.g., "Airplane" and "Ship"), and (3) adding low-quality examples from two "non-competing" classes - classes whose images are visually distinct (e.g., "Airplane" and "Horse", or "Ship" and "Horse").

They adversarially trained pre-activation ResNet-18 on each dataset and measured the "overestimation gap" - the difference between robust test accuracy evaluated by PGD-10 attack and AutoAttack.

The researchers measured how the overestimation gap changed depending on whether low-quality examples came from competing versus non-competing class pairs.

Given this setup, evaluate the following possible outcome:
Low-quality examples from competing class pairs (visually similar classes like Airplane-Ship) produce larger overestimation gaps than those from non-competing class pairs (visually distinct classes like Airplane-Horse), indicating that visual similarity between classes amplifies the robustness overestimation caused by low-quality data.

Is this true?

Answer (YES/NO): YES